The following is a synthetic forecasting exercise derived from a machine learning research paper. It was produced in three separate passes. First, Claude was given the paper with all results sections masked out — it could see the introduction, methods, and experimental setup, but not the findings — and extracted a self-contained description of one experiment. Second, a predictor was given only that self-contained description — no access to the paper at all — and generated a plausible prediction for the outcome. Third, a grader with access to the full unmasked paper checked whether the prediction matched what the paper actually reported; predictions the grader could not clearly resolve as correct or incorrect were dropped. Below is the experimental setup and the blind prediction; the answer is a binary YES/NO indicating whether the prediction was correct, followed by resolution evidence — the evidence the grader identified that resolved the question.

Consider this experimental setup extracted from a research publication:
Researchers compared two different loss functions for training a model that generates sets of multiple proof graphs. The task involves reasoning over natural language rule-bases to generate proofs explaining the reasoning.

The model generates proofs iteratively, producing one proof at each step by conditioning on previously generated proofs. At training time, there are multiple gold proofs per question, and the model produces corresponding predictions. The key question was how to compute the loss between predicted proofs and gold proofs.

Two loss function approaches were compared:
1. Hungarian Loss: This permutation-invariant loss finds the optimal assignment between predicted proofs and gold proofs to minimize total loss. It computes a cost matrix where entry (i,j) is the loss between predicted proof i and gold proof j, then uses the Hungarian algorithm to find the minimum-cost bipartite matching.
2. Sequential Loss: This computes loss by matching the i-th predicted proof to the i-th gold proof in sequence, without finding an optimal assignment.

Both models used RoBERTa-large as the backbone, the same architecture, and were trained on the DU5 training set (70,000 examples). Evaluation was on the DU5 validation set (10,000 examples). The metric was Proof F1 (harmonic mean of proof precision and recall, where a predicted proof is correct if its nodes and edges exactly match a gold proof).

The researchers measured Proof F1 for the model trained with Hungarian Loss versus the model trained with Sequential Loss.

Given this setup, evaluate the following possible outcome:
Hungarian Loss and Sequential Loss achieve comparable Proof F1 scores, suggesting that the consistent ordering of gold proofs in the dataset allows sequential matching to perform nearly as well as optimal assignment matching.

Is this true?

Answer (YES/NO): NO